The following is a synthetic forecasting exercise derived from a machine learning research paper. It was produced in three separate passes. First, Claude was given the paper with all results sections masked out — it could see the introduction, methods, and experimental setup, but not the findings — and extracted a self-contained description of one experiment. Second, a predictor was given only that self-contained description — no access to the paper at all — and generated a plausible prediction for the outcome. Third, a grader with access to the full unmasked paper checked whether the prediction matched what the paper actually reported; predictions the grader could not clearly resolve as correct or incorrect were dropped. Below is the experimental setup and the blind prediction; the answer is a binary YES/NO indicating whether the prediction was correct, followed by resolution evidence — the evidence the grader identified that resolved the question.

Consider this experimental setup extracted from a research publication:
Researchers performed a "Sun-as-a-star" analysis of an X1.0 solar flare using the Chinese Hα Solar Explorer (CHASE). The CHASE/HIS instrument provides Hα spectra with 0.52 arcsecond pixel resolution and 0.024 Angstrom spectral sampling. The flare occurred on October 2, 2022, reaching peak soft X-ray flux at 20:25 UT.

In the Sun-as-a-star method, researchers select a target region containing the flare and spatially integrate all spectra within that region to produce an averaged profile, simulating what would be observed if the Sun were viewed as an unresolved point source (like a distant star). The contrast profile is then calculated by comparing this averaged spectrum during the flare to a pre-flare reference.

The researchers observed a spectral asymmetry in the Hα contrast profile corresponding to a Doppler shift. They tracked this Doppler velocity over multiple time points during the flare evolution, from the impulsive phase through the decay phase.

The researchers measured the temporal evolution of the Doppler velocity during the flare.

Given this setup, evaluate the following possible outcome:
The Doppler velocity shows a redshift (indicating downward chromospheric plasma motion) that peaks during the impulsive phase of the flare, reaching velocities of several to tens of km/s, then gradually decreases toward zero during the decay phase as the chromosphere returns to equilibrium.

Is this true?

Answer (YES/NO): YES